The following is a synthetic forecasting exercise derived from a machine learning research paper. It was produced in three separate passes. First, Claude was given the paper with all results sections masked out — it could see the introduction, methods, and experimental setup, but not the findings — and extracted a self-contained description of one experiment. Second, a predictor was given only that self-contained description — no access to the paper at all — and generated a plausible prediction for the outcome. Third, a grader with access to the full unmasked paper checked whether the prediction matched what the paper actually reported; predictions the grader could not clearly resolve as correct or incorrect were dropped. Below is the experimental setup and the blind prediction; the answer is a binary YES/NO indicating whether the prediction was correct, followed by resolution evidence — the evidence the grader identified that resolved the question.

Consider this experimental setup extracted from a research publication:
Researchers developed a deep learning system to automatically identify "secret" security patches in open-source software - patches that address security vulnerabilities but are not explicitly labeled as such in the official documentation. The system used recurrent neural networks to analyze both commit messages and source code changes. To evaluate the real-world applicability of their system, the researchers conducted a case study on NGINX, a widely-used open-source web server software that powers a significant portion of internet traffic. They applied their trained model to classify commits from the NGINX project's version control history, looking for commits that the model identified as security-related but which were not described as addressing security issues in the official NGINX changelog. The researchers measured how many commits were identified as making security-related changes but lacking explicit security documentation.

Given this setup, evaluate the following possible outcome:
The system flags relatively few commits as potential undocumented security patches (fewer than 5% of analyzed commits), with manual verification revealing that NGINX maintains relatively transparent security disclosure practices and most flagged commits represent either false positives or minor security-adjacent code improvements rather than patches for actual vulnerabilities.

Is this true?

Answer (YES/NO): NO